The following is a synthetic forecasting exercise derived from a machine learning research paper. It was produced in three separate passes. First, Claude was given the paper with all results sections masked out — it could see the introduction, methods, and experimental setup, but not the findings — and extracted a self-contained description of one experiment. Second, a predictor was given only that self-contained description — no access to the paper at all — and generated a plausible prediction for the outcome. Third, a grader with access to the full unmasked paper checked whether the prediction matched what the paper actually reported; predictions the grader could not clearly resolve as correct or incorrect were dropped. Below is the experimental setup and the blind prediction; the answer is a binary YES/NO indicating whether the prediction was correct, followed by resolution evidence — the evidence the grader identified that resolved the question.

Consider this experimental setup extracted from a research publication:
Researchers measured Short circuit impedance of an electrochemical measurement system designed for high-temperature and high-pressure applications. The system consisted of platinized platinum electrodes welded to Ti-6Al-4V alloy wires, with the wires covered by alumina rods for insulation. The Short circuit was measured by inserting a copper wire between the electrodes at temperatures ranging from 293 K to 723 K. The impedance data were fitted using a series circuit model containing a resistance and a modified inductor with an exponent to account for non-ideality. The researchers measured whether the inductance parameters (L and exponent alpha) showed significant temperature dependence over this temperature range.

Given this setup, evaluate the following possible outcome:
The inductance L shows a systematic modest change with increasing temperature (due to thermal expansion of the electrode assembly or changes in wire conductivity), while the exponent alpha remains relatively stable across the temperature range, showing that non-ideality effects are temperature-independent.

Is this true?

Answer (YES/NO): NO